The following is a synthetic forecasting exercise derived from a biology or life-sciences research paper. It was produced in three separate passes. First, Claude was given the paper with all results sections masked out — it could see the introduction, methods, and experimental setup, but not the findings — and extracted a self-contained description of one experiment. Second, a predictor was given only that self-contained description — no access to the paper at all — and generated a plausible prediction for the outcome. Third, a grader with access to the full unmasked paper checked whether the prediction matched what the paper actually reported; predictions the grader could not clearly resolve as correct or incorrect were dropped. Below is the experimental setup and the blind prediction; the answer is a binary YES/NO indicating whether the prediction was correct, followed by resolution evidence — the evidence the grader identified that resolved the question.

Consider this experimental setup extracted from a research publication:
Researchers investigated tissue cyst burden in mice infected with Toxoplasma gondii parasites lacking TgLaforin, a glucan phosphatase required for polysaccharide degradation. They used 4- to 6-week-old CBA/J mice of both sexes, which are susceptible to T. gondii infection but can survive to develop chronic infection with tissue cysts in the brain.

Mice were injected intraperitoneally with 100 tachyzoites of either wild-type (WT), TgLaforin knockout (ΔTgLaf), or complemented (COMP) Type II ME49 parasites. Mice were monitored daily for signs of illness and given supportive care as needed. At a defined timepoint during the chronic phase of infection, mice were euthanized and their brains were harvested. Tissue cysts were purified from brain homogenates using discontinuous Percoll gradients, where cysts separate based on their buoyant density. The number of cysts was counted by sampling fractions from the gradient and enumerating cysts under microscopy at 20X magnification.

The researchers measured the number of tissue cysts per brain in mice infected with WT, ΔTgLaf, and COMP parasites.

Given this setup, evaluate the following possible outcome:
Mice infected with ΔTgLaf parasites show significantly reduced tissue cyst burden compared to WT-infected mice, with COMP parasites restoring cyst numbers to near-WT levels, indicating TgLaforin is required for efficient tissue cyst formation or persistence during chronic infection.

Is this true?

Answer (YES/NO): YES